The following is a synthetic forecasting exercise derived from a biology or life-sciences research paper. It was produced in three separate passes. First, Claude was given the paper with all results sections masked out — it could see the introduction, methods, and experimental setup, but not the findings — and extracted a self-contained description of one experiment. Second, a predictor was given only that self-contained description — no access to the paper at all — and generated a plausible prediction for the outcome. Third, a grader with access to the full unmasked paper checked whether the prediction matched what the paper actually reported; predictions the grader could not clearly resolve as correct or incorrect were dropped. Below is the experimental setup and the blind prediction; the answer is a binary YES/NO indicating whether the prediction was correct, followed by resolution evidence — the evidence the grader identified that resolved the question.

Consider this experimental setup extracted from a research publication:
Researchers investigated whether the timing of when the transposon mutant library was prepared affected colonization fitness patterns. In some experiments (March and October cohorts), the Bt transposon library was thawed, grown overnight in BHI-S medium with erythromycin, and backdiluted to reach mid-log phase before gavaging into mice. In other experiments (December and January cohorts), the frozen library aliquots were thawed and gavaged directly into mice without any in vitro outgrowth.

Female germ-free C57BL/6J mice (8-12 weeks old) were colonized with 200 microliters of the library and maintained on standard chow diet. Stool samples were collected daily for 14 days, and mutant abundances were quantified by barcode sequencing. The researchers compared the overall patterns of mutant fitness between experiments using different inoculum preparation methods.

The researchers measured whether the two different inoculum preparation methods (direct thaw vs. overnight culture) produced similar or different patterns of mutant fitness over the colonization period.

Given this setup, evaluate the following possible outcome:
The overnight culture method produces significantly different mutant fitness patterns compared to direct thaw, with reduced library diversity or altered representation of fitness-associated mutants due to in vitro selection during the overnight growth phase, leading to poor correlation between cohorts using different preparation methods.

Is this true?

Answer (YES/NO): NO